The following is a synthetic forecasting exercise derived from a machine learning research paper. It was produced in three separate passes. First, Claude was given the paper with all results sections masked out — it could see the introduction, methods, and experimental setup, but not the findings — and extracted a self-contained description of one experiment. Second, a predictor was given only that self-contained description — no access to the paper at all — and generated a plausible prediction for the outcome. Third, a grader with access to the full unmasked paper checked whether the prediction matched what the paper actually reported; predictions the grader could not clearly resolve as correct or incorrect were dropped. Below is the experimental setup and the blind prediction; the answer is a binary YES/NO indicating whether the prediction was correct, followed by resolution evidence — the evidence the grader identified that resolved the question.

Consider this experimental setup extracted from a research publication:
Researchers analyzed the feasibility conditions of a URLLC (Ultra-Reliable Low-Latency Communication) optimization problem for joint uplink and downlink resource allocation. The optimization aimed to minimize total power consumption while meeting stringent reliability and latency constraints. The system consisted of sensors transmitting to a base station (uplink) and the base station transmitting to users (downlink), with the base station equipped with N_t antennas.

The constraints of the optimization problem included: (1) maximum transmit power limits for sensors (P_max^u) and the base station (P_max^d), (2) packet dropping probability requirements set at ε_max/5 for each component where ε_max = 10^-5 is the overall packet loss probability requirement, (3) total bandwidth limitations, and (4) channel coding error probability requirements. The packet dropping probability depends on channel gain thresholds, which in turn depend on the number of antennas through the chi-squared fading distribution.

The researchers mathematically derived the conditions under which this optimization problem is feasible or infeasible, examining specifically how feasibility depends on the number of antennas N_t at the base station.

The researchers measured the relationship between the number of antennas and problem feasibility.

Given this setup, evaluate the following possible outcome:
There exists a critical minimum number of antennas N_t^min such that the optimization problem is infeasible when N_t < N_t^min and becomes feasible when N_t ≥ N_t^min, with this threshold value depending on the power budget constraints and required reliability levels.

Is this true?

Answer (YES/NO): YES